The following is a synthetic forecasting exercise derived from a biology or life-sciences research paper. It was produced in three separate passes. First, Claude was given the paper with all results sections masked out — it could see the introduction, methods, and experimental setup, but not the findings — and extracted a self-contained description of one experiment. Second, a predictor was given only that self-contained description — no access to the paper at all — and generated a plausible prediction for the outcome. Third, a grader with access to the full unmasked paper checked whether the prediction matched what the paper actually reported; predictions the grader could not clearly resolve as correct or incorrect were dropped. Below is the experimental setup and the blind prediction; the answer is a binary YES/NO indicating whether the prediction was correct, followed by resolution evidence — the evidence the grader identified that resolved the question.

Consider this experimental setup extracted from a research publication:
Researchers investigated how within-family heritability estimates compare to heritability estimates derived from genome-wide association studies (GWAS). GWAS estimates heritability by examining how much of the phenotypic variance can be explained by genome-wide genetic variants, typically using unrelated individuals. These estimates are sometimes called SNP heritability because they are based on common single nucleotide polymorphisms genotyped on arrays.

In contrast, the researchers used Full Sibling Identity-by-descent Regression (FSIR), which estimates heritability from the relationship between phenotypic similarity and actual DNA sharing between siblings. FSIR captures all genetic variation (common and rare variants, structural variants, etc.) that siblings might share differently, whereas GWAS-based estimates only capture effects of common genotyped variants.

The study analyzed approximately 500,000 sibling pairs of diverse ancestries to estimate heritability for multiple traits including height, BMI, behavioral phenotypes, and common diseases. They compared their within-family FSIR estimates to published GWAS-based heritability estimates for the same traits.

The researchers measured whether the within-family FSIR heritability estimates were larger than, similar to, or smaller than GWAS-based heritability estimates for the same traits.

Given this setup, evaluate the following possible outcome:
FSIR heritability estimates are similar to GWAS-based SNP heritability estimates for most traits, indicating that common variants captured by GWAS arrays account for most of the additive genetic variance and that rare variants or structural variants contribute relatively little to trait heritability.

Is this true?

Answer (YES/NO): NO